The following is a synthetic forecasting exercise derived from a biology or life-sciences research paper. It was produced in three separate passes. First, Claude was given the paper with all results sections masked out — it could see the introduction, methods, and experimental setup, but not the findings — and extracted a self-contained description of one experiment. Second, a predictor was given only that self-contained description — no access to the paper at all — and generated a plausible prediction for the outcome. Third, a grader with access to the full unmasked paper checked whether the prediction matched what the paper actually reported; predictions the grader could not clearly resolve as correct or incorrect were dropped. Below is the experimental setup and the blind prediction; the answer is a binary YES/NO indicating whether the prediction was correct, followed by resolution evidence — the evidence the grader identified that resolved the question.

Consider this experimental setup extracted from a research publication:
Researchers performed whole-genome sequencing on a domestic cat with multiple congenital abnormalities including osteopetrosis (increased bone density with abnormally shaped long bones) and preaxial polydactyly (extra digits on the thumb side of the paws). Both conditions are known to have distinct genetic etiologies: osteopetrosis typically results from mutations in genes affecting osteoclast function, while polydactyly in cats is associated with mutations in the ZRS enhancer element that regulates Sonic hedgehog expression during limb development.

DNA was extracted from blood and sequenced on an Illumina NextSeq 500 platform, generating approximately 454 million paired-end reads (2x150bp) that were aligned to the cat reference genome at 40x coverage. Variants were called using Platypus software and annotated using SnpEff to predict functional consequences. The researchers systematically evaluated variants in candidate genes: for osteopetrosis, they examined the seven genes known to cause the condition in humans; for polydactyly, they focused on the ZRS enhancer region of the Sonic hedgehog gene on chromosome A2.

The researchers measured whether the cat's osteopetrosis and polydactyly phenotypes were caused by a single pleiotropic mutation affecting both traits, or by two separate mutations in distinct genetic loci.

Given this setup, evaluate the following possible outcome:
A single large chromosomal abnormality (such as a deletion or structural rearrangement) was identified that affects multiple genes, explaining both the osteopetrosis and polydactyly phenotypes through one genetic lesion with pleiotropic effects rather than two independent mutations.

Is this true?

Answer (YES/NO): NO